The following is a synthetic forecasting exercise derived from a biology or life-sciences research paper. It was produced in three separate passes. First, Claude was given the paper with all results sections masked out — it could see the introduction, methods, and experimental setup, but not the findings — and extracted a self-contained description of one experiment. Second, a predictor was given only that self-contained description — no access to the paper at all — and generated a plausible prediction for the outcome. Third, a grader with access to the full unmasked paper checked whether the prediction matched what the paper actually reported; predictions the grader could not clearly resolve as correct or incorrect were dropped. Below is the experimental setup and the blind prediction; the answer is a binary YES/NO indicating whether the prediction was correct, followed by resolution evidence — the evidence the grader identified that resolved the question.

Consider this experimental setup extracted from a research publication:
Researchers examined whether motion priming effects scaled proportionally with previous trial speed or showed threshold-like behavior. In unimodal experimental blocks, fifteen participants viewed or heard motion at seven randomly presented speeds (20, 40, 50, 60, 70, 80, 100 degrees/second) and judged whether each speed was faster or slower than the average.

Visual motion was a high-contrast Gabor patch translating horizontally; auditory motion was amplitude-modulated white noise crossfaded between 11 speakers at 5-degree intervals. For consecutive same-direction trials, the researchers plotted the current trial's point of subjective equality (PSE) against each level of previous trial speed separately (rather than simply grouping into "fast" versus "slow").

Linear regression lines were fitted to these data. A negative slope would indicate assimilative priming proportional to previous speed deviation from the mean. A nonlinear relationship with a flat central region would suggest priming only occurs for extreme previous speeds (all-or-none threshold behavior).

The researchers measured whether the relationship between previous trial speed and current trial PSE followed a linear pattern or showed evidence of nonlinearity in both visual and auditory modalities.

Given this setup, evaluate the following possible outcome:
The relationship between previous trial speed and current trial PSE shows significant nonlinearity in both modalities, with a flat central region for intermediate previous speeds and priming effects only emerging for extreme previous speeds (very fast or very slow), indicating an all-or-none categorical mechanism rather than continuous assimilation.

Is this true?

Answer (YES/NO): NO